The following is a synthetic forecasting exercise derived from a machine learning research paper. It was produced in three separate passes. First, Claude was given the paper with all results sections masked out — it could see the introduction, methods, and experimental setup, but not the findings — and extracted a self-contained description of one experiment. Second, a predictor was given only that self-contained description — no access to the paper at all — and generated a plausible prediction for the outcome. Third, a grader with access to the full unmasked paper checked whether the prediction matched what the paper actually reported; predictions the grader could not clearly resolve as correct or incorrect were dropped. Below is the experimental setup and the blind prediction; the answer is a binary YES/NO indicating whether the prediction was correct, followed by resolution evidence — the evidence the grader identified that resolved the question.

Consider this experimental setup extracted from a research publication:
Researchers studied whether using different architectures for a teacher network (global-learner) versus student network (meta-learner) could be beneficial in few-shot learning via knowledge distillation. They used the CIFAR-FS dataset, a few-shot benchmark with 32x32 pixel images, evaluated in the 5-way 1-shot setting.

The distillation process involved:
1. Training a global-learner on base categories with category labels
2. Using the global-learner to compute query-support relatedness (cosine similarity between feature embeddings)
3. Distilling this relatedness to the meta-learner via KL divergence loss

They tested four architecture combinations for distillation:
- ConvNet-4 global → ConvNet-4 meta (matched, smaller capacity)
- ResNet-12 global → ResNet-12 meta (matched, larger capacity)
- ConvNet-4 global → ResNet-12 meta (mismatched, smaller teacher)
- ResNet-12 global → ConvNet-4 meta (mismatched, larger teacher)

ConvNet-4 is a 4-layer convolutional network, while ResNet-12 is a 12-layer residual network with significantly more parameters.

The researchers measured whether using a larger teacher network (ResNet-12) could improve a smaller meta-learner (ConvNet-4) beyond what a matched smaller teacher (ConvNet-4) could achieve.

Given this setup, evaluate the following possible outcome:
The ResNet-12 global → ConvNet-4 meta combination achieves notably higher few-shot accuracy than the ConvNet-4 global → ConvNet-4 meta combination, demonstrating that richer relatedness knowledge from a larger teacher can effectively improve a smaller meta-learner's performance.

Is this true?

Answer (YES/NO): YES